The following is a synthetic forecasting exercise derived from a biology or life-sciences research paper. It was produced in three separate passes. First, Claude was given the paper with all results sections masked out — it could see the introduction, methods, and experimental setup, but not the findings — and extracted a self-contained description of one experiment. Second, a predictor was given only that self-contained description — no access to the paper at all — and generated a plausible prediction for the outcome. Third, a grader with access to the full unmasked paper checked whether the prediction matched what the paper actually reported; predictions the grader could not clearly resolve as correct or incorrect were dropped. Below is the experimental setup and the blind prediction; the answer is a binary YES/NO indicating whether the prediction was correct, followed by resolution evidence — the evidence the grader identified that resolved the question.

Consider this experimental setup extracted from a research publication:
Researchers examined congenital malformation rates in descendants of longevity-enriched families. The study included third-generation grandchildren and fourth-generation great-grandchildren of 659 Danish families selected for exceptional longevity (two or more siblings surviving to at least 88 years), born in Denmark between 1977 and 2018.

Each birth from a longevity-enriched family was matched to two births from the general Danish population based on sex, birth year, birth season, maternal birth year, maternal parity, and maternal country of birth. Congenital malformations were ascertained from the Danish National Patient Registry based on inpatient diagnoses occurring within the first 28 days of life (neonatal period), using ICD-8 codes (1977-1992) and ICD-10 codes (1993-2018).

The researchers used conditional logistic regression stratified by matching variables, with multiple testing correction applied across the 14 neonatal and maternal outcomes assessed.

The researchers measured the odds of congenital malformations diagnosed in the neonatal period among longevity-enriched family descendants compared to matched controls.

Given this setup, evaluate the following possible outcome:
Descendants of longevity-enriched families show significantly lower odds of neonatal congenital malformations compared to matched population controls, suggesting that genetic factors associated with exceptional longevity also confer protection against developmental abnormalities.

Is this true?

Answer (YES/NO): NO